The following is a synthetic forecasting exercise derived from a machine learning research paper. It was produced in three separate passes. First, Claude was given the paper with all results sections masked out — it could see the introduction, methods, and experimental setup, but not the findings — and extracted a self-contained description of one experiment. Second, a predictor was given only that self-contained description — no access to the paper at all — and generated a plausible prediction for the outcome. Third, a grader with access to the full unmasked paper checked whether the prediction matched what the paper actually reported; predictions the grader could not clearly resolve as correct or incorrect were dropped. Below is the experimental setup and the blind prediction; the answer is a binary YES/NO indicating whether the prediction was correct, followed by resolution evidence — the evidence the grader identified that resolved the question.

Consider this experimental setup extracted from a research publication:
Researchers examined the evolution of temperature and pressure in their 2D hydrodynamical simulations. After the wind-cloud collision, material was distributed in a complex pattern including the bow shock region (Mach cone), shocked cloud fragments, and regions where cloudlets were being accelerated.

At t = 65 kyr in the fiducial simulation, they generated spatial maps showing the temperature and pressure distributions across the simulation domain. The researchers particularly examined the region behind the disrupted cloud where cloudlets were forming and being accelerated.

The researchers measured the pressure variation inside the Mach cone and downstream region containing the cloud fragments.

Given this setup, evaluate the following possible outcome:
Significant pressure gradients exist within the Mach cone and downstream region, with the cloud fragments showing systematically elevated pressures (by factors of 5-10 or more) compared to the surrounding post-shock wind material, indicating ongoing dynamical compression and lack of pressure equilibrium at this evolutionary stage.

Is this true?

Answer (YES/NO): NO